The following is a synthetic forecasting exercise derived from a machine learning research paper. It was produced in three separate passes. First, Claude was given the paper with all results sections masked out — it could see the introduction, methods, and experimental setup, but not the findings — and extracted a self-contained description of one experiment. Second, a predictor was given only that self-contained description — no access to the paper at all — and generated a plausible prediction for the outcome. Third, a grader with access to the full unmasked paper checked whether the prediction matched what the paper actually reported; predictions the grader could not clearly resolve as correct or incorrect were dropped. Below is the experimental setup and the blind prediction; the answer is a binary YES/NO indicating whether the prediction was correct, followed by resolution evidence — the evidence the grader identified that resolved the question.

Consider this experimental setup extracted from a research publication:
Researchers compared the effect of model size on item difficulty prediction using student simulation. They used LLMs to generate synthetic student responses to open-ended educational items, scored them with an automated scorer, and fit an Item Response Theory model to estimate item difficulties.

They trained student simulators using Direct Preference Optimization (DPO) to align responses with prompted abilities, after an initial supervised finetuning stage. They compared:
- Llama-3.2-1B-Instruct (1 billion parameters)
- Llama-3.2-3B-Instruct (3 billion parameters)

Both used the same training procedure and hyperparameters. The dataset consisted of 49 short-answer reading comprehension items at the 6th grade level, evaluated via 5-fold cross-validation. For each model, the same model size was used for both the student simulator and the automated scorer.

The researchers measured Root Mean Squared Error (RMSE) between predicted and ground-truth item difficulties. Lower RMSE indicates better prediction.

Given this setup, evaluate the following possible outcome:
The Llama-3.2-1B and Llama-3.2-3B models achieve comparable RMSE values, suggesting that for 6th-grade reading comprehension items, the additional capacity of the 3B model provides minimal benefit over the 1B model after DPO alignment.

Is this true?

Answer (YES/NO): NO